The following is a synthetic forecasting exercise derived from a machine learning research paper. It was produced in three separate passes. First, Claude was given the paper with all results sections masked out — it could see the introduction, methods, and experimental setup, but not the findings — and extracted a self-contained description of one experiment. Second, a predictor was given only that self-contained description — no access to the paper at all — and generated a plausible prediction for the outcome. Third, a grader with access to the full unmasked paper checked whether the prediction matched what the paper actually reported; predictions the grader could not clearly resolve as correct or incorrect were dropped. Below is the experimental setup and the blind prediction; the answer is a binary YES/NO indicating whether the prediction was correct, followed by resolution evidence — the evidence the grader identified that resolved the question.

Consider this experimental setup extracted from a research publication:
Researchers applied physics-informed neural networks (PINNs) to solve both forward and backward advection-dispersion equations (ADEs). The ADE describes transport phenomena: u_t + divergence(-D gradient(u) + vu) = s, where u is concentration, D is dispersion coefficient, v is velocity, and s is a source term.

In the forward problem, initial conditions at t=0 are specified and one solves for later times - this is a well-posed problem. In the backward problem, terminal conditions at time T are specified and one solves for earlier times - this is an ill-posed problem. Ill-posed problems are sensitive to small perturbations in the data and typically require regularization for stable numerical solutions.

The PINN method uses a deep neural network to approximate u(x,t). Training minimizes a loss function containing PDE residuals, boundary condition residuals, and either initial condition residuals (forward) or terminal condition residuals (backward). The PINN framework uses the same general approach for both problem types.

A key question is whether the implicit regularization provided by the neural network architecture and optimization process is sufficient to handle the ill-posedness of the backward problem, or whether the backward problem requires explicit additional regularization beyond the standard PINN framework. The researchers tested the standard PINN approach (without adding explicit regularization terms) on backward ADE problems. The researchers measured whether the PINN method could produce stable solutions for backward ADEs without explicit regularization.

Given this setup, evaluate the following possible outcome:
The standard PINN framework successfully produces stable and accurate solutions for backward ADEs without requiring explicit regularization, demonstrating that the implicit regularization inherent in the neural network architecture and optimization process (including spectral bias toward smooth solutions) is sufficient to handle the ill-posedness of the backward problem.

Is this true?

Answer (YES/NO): YES